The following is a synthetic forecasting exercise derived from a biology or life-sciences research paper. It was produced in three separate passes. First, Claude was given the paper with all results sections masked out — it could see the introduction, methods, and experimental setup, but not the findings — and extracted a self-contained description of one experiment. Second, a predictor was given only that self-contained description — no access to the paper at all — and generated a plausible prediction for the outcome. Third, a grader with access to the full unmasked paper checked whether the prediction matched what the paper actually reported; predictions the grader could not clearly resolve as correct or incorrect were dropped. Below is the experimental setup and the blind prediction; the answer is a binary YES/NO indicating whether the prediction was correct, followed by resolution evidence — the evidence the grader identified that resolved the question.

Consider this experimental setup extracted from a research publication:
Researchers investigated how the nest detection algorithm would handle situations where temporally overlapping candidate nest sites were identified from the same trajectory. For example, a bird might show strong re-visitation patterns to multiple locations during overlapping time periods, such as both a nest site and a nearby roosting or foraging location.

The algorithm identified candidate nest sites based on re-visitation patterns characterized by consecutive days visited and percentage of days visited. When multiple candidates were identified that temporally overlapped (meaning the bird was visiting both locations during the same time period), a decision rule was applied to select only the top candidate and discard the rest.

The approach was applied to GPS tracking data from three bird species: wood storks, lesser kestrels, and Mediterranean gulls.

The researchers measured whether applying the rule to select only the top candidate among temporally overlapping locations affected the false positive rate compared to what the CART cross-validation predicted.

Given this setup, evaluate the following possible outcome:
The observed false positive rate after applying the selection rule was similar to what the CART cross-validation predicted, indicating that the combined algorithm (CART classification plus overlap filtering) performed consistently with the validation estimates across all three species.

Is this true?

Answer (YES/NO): NO